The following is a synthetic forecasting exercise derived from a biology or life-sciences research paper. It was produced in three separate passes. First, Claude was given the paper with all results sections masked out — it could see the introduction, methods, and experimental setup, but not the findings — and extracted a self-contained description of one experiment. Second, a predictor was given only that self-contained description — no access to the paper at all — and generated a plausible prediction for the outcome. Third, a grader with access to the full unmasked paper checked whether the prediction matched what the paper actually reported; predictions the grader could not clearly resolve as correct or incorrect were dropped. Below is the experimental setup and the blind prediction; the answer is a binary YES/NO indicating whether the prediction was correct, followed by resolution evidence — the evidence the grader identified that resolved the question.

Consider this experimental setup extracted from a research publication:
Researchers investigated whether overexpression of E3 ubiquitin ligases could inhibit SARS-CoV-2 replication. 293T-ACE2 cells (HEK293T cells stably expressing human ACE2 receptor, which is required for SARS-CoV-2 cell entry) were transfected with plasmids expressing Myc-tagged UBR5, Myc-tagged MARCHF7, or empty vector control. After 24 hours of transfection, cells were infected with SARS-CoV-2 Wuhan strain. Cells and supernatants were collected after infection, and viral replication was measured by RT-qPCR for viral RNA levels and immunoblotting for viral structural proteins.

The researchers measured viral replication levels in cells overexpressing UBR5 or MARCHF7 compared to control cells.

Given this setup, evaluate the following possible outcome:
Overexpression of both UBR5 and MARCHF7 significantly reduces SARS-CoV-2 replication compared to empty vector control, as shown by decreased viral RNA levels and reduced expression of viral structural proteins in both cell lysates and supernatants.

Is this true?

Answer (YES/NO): YES